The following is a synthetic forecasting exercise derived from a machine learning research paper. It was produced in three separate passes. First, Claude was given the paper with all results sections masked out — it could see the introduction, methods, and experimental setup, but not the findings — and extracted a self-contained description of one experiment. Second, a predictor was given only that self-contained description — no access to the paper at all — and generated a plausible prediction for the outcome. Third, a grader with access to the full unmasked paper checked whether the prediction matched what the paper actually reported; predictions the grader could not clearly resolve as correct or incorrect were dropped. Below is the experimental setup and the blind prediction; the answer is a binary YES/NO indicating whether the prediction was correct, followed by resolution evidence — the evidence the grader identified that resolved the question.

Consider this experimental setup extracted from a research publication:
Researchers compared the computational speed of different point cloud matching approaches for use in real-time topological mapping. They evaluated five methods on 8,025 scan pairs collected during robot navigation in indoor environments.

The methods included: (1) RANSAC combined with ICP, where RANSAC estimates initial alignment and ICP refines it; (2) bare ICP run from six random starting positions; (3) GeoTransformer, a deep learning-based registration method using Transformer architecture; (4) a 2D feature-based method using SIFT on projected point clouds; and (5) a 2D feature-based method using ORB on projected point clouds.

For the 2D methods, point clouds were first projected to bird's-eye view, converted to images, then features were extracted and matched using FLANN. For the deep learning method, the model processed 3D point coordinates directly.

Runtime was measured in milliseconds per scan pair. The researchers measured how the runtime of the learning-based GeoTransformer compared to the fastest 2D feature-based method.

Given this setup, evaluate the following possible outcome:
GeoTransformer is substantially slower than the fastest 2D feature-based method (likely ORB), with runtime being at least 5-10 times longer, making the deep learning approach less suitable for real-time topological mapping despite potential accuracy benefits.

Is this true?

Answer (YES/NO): YES